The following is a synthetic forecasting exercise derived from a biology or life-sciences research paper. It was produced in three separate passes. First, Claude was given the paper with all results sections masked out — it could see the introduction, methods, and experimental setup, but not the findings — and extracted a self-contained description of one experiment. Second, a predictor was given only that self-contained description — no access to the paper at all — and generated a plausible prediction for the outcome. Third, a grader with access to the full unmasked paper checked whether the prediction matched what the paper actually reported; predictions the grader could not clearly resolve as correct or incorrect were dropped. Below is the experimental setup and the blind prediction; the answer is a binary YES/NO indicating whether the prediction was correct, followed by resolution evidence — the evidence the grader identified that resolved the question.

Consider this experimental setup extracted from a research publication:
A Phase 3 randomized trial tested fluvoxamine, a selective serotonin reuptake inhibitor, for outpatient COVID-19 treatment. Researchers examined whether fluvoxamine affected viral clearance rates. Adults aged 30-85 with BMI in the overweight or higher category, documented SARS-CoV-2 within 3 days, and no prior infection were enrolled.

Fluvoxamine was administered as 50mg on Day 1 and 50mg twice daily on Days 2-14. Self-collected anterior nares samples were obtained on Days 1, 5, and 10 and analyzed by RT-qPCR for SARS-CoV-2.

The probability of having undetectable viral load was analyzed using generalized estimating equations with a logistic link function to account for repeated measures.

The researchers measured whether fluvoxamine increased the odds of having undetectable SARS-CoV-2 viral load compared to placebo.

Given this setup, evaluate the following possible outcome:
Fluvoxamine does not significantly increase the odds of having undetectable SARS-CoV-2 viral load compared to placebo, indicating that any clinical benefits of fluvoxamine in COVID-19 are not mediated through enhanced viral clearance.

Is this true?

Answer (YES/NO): YES